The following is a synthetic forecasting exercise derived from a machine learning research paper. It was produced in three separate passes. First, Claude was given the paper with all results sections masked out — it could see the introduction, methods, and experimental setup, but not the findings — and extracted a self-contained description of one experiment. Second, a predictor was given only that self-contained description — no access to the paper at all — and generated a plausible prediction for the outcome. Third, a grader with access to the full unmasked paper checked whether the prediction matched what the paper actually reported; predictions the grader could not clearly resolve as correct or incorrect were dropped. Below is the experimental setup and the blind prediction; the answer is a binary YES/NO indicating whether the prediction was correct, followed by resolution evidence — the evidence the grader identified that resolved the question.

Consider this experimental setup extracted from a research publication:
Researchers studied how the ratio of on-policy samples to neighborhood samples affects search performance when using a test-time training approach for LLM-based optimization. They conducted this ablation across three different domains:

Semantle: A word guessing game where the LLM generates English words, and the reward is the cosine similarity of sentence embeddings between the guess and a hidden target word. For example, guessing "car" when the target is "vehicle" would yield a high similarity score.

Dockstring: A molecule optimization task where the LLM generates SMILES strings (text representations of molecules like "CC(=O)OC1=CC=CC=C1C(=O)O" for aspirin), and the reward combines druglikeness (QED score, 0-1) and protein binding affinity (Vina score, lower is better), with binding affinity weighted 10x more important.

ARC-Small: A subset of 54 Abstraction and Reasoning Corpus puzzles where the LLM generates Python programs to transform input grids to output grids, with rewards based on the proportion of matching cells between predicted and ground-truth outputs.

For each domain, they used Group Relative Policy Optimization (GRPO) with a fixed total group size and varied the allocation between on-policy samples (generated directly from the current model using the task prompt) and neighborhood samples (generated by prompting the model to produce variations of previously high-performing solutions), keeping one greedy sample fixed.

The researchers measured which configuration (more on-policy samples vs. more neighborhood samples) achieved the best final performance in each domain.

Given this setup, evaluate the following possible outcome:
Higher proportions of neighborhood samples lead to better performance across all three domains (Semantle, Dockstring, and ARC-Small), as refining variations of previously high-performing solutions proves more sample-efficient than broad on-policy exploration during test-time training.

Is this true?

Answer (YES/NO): NO